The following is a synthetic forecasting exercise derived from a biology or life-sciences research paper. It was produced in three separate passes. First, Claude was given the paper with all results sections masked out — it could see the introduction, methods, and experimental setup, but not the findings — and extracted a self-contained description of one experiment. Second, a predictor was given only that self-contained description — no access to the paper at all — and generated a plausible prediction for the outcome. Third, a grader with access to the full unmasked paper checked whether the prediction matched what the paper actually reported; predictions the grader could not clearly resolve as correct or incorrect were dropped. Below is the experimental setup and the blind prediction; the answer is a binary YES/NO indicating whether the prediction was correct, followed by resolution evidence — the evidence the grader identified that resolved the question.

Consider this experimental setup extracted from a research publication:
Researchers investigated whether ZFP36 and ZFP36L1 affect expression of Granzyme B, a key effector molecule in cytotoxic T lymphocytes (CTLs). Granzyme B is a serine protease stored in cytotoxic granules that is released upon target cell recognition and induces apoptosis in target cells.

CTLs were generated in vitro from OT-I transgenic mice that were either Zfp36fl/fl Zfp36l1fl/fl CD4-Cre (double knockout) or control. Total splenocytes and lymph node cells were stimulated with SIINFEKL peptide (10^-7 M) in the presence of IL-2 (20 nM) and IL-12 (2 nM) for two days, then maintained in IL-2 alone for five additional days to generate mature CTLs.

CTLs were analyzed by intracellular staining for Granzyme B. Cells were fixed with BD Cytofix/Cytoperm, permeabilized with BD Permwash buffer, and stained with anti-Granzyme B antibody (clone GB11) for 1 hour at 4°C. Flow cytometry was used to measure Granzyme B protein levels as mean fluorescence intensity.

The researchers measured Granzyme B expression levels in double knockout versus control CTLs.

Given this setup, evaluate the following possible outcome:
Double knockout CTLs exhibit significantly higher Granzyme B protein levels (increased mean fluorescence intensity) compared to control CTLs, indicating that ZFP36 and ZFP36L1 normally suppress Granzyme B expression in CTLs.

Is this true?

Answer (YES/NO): YES